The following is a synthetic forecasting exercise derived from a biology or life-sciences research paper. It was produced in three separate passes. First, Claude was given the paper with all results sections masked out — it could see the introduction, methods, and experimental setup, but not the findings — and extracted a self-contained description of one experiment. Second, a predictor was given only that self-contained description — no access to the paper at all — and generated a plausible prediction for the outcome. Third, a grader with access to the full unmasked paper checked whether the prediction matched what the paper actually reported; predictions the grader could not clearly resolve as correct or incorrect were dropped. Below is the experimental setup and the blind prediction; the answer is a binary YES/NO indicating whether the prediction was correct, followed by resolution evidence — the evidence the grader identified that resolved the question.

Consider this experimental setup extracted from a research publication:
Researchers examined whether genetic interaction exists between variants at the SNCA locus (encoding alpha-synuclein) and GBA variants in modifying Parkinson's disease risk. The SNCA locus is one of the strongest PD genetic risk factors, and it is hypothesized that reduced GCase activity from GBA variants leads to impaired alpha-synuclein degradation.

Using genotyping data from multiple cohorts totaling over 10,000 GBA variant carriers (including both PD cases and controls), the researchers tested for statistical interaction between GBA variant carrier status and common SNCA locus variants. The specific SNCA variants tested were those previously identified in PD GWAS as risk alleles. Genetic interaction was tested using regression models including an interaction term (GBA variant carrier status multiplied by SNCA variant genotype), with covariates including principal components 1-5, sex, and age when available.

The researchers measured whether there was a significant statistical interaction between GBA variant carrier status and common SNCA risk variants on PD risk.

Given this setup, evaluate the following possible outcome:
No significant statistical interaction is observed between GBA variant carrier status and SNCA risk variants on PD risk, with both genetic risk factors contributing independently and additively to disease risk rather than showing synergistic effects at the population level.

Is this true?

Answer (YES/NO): YES